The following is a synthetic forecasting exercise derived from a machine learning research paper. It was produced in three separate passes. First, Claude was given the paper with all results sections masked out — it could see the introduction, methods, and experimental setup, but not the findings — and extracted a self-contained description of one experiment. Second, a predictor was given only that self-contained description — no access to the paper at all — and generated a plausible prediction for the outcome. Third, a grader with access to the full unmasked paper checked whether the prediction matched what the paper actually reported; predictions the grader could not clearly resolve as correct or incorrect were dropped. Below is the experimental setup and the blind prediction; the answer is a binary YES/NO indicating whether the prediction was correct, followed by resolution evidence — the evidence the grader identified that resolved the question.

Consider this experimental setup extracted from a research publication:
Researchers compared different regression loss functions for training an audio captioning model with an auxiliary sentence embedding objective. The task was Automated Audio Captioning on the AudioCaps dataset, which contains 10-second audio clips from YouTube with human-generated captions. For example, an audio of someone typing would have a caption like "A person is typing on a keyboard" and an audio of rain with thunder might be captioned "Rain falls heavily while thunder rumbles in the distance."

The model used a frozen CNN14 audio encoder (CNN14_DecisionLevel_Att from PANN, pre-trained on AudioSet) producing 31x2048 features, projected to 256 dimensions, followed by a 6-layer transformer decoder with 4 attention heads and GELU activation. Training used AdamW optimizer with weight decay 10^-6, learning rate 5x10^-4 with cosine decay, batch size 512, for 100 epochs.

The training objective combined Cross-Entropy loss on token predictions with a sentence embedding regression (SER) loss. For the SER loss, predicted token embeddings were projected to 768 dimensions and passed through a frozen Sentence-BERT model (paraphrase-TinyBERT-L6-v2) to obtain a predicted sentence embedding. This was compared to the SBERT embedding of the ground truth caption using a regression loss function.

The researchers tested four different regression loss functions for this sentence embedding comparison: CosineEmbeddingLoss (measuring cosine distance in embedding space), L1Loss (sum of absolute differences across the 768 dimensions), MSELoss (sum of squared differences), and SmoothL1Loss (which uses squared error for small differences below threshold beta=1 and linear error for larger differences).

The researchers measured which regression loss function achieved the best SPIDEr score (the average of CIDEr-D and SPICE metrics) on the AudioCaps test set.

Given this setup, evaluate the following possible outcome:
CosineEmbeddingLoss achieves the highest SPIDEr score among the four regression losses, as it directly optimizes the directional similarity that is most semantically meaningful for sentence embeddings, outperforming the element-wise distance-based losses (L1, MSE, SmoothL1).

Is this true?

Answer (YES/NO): NO